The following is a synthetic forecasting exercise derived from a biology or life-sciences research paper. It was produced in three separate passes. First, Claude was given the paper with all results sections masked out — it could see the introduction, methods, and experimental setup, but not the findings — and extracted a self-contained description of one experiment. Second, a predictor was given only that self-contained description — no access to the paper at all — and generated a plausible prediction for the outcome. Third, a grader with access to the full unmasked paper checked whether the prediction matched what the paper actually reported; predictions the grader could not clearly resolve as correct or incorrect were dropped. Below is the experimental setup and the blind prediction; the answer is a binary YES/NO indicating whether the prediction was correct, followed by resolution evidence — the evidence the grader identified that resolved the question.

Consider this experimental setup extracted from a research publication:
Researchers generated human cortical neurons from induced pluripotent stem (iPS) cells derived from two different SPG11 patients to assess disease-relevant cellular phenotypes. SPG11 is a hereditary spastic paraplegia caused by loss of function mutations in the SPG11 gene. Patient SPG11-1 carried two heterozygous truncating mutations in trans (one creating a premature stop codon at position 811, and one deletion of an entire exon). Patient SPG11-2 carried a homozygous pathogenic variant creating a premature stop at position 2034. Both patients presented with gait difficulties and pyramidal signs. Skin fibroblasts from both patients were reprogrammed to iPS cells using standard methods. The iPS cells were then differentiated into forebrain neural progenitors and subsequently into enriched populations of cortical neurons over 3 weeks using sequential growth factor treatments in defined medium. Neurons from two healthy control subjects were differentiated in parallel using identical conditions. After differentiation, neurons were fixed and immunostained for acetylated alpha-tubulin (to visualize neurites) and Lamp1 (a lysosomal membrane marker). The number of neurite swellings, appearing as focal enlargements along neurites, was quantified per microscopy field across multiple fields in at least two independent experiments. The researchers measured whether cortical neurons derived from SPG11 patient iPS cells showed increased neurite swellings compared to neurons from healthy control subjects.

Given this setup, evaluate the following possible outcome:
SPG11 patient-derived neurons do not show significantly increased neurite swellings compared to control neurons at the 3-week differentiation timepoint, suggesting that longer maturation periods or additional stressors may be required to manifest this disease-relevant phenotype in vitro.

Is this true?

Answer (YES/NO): NO